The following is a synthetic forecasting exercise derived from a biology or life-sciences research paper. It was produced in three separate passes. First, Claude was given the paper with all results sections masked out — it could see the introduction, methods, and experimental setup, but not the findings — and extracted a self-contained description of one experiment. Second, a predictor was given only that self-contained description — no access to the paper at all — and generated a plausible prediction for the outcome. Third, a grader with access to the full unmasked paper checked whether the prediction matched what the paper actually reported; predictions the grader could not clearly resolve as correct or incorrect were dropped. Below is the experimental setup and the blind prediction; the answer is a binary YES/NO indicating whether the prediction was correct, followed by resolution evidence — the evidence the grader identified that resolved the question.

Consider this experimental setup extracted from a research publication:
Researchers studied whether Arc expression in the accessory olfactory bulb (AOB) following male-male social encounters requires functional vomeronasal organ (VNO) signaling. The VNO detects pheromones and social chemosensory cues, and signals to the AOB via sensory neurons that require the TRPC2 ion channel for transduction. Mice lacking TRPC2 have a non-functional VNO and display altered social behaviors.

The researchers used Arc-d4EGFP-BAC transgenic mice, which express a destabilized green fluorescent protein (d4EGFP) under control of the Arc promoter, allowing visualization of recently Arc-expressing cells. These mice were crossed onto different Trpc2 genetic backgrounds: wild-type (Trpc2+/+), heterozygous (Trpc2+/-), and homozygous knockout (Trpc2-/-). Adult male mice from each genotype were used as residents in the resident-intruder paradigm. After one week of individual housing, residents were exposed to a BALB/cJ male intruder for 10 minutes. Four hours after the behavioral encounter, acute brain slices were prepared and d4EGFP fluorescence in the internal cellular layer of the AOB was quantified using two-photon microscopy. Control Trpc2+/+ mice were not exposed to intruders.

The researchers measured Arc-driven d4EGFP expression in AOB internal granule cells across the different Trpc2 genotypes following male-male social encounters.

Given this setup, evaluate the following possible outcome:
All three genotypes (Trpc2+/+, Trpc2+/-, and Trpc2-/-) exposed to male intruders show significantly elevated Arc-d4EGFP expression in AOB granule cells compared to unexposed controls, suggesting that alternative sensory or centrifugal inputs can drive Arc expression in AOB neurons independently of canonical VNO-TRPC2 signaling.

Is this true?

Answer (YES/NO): NO